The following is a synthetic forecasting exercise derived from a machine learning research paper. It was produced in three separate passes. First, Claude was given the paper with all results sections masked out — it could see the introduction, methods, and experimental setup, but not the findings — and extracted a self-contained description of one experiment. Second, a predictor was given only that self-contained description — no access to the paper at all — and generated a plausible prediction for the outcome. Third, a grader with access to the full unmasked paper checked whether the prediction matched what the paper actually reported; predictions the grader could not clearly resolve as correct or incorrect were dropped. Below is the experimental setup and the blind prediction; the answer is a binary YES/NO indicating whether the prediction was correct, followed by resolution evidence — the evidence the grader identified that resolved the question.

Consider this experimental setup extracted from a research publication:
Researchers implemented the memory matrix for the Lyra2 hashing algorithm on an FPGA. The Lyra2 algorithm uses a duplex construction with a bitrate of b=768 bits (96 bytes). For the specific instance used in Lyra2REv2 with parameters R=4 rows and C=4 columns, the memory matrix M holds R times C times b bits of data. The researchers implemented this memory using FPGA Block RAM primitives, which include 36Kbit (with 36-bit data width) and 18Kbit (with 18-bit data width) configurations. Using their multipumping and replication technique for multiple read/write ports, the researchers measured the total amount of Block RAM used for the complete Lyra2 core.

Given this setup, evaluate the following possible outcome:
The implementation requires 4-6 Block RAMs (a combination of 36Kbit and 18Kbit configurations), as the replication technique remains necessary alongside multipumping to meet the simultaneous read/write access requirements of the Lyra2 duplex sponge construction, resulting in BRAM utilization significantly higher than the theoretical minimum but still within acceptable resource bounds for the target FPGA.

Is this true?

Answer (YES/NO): NO